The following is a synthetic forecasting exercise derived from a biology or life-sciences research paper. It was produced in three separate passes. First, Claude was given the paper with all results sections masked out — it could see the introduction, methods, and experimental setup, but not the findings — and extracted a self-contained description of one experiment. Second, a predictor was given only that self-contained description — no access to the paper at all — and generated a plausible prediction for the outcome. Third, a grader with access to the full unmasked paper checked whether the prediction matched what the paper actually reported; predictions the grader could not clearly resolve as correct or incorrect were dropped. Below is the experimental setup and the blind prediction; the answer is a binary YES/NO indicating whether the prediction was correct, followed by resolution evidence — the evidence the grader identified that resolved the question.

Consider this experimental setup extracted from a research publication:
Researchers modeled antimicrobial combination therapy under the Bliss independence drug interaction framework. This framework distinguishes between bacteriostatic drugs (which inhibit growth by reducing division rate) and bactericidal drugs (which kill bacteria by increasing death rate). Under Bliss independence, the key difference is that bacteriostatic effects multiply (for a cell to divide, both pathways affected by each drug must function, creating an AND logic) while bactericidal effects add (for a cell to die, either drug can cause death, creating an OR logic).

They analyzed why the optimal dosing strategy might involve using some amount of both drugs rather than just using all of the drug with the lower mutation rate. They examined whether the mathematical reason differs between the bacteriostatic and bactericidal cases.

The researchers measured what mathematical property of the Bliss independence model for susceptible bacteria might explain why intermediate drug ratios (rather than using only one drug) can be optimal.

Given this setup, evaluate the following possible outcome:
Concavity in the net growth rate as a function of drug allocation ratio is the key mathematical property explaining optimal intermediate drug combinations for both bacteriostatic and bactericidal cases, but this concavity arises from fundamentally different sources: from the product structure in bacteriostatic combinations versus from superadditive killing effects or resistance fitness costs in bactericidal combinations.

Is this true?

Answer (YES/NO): NO